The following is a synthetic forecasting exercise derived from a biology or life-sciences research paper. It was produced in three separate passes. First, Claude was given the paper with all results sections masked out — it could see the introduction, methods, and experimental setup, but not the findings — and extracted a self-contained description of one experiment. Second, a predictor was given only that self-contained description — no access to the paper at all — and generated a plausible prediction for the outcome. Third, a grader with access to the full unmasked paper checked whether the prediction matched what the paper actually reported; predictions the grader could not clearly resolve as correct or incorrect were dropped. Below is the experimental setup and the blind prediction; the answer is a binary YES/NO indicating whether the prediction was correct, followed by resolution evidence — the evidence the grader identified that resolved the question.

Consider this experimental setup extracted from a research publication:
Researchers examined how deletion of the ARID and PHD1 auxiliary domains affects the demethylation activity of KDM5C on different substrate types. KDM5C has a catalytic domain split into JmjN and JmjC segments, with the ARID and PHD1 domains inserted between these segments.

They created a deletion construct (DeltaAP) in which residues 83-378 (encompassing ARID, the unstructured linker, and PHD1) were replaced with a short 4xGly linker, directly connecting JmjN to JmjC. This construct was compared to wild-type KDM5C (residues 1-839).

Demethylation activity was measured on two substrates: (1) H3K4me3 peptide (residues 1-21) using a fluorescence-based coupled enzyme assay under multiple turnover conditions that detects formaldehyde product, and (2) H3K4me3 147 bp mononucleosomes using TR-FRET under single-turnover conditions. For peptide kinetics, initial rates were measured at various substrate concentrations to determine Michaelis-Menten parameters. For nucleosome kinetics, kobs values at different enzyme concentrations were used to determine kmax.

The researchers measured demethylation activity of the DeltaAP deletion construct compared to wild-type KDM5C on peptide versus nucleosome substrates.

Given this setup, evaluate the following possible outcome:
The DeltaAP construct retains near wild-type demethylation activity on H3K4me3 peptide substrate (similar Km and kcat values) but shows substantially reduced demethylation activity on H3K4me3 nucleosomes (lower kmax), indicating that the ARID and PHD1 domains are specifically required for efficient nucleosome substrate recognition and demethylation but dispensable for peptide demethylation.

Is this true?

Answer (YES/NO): NO